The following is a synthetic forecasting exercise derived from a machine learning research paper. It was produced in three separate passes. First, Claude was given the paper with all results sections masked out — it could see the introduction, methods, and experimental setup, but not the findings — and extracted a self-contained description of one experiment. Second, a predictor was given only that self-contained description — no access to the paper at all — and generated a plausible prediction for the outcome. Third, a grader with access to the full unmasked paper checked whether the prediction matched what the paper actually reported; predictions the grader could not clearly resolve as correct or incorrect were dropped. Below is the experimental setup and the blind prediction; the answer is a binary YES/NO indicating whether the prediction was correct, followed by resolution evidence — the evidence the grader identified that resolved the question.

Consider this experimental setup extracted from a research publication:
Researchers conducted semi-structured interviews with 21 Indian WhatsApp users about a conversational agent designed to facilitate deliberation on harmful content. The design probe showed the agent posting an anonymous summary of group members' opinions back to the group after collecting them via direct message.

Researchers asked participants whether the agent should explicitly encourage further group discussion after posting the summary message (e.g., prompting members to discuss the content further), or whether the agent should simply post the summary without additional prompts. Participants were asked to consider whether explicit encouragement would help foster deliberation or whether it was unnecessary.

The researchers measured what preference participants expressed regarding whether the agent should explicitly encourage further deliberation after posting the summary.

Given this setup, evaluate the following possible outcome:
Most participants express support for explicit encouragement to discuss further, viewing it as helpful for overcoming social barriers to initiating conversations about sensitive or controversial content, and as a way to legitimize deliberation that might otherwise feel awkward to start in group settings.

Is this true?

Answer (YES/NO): NO